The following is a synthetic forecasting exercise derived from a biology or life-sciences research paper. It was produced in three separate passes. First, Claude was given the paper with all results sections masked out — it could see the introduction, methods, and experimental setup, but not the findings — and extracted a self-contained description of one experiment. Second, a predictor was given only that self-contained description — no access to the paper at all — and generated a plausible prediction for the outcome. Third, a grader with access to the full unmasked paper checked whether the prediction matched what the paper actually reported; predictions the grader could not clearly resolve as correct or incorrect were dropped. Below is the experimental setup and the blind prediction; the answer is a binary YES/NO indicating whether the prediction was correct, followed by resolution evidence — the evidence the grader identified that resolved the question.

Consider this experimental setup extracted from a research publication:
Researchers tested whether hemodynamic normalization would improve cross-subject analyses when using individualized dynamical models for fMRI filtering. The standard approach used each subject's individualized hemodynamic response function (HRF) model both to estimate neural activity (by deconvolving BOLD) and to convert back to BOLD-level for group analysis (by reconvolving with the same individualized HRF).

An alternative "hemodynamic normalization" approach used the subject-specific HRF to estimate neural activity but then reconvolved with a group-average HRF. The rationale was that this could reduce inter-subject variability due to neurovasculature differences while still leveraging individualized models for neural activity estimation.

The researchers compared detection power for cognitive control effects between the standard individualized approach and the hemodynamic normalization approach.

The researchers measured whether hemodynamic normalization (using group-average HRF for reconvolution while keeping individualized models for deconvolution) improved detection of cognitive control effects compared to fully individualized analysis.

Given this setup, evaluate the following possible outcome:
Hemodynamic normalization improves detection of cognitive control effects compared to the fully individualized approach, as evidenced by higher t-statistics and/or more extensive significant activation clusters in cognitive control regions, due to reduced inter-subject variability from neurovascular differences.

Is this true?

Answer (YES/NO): NO